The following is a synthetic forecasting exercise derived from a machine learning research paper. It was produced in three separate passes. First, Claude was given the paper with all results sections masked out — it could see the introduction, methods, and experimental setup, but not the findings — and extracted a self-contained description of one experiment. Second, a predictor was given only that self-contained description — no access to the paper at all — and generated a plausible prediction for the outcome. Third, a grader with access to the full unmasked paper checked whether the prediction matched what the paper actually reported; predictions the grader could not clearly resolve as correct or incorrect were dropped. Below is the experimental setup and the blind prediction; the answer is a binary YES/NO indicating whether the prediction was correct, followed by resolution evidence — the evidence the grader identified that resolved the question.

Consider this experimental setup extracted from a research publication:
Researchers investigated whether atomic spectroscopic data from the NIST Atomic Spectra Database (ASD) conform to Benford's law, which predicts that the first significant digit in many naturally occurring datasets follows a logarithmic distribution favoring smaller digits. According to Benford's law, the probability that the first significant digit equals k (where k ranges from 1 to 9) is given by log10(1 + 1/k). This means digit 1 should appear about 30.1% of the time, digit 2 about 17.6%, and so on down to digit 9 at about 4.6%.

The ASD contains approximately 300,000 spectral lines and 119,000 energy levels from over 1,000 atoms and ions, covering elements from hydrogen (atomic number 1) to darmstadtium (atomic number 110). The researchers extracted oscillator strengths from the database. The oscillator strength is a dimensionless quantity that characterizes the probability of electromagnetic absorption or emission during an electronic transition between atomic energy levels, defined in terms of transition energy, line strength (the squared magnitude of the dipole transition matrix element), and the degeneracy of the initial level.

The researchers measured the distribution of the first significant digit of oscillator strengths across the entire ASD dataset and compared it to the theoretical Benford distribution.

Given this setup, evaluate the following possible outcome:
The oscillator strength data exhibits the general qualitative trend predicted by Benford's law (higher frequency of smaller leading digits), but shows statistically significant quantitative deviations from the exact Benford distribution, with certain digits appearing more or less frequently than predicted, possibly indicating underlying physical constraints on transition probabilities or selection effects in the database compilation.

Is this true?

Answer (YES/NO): NO